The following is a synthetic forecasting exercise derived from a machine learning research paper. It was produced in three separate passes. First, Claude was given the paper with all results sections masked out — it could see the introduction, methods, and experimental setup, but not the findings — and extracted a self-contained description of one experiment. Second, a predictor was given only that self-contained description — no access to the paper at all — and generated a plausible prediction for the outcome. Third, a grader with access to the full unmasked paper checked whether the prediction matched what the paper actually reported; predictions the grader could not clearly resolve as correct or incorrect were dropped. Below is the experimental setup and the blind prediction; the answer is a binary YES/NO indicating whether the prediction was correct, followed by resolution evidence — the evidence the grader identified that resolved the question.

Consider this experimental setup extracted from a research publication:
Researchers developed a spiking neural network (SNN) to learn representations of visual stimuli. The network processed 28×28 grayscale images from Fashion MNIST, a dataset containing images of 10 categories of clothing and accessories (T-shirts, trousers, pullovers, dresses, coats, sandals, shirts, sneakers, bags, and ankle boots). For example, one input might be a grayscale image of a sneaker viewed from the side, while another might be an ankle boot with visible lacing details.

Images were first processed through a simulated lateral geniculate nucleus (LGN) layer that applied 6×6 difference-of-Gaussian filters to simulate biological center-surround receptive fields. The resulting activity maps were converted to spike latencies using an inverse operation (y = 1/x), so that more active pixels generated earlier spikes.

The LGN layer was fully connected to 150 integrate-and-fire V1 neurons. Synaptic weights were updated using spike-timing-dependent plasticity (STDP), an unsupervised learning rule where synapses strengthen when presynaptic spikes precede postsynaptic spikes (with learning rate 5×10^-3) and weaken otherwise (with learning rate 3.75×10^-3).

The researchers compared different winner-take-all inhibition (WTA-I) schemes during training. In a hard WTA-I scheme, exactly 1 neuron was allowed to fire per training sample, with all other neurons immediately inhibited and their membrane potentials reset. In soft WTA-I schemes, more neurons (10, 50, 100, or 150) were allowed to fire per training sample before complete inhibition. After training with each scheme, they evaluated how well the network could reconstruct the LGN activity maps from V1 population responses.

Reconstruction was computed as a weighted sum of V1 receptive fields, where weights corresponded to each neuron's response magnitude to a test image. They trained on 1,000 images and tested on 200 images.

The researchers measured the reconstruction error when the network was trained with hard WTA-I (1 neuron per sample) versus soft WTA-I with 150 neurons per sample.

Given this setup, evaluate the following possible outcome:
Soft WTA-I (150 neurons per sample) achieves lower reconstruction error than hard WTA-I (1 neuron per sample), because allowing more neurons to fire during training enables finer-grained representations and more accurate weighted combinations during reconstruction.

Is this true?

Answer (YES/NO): NO